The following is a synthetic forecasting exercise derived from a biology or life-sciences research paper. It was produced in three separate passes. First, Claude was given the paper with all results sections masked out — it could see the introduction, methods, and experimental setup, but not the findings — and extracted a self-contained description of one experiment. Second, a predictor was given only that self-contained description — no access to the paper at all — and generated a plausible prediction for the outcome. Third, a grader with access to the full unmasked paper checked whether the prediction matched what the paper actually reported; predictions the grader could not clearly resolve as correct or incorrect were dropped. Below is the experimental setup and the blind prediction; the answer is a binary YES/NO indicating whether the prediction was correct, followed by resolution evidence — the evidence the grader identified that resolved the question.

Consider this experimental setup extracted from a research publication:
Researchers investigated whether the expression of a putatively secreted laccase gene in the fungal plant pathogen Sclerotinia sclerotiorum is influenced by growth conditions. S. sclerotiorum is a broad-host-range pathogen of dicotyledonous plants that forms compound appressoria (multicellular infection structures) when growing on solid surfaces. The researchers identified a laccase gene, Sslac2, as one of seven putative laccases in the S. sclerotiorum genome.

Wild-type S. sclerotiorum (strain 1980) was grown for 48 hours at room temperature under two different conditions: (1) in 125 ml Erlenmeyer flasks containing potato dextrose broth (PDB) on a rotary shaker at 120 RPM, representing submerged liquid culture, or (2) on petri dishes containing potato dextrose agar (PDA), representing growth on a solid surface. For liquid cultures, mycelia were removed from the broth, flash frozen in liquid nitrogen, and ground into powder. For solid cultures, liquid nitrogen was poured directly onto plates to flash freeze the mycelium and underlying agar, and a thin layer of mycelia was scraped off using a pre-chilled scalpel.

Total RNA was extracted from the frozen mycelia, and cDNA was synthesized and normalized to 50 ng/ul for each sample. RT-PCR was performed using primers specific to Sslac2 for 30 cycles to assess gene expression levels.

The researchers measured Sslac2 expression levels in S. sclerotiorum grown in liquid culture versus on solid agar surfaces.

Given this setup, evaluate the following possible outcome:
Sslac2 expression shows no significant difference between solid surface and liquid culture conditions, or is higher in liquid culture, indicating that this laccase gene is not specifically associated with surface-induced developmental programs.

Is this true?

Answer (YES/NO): NO